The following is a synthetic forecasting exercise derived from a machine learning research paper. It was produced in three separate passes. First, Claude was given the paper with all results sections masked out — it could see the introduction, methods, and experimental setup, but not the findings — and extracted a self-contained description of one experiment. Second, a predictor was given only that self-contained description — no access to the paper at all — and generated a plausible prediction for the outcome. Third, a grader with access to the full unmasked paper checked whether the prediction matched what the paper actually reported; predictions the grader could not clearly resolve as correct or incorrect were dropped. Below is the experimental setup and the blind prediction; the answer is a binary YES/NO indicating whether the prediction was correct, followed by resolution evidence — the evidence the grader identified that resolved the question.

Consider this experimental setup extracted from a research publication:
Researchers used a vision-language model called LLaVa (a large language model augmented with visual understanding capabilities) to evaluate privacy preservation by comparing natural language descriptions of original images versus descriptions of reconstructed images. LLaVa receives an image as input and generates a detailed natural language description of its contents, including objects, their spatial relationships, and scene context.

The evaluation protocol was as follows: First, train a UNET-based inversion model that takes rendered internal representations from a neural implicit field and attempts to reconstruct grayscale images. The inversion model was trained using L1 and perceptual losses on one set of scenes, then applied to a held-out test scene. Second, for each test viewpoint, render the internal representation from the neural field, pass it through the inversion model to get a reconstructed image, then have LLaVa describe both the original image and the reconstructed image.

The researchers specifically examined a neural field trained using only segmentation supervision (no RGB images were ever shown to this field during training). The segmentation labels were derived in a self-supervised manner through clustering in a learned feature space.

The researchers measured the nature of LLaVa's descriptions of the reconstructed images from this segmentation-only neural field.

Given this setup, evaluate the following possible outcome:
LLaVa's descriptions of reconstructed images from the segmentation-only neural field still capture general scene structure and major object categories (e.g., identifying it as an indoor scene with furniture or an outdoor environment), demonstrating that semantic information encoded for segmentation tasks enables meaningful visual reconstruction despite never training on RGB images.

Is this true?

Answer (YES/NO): NO